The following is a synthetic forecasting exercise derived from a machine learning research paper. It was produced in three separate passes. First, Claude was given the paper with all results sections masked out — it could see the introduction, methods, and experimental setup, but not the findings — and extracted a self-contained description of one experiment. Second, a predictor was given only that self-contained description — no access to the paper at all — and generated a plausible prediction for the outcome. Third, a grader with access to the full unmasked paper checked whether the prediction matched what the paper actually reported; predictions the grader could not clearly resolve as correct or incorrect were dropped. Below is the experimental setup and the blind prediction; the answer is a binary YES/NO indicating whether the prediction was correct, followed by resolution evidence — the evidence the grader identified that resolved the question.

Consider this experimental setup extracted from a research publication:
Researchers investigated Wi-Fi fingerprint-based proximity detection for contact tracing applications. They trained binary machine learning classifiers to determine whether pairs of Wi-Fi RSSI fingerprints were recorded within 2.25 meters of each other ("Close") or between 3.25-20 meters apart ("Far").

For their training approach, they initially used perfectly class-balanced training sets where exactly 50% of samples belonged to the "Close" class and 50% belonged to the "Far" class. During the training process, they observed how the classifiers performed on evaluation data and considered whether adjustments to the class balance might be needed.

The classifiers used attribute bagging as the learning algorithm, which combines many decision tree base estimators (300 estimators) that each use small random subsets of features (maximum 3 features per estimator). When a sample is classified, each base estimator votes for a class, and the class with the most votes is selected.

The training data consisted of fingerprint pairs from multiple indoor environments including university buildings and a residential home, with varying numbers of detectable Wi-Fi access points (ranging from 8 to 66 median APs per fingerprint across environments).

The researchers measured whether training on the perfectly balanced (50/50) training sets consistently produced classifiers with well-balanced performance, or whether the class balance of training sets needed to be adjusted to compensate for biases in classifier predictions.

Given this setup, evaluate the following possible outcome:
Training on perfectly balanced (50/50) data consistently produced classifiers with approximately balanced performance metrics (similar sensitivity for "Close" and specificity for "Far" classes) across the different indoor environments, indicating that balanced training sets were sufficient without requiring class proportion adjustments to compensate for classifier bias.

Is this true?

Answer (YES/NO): NO